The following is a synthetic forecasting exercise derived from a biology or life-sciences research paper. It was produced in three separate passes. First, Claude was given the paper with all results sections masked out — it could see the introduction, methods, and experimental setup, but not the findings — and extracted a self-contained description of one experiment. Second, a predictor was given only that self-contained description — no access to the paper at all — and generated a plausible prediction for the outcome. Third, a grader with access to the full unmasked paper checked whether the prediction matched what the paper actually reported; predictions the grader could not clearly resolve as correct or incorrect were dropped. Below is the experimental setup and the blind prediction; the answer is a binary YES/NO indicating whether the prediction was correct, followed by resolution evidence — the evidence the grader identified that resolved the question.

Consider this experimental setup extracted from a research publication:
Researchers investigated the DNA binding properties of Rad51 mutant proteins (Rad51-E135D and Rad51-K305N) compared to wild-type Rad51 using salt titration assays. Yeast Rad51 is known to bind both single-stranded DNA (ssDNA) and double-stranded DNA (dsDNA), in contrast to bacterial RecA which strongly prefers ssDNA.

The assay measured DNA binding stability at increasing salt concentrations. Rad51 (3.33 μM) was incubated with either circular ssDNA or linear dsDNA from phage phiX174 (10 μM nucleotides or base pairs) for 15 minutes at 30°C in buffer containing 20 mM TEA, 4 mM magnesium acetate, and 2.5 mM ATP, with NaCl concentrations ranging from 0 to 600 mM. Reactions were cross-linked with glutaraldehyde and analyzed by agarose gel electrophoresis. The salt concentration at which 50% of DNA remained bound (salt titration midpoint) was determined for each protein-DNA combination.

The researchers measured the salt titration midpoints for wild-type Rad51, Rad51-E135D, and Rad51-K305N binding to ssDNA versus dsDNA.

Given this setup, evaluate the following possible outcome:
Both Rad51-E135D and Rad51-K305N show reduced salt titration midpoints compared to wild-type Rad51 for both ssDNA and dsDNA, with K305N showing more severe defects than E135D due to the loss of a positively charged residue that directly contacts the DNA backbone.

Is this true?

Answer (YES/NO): NO